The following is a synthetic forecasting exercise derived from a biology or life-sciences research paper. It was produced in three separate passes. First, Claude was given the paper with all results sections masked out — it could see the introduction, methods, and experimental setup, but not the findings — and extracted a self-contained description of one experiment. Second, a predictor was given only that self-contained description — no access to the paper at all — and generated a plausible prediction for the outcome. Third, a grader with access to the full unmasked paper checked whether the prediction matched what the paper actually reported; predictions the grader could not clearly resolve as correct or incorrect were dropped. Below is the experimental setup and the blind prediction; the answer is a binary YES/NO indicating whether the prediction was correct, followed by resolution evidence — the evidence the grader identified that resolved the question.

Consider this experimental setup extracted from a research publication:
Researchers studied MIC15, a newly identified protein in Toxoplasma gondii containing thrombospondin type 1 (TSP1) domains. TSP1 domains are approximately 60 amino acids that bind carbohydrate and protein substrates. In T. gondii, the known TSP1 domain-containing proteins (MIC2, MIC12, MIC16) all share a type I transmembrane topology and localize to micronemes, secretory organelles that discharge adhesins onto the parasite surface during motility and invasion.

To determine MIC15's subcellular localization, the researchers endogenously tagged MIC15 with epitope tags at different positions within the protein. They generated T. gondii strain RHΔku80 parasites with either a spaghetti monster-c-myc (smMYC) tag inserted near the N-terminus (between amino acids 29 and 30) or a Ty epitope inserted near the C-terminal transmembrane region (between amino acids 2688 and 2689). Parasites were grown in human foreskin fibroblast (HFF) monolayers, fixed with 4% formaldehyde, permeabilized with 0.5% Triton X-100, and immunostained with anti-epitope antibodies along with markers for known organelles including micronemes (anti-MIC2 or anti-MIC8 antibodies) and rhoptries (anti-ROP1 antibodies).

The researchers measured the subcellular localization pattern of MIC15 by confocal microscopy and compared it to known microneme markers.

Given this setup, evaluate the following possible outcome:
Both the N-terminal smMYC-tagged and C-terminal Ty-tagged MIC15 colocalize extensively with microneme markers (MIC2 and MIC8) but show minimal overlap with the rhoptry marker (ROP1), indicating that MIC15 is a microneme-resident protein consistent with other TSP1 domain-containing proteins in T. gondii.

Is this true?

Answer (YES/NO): NO